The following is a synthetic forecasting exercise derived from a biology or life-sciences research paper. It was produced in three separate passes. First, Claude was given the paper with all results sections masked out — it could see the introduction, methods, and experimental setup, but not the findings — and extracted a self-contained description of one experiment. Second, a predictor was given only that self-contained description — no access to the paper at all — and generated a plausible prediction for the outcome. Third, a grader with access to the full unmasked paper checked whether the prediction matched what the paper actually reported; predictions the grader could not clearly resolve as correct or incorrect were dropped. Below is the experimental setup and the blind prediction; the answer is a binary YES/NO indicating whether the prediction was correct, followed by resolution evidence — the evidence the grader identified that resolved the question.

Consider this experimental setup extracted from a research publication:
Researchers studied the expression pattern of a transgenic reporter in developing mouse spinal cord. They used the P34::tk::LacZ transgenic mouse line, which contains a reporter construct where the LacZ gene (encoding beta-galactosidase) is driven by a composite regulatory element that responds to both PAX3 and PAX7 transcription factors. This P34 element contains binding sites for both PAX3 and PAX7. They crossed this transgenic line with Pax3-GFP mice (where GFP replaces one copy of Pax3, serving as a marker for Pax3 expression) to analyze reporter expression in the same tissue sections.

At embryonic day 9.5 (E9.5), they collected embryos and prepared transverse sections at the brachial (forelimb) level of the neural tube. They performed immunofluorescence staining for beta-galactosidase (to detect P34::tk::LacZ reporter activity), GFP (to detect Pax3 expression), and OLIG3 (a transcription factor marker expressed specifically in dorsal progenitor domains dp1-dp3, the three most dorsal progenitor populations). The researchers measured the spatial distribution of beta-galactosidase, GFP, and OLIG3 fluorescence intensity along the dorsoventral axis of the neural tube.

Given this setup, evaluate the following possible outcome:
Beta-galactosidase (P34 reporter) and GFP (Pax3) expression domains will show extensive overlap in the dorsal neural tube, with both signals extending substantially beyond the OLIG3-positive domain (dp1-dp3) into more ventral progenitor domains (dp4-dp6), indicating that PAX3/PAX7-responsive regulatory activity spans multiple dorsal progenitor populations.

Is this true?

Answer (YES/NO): NO